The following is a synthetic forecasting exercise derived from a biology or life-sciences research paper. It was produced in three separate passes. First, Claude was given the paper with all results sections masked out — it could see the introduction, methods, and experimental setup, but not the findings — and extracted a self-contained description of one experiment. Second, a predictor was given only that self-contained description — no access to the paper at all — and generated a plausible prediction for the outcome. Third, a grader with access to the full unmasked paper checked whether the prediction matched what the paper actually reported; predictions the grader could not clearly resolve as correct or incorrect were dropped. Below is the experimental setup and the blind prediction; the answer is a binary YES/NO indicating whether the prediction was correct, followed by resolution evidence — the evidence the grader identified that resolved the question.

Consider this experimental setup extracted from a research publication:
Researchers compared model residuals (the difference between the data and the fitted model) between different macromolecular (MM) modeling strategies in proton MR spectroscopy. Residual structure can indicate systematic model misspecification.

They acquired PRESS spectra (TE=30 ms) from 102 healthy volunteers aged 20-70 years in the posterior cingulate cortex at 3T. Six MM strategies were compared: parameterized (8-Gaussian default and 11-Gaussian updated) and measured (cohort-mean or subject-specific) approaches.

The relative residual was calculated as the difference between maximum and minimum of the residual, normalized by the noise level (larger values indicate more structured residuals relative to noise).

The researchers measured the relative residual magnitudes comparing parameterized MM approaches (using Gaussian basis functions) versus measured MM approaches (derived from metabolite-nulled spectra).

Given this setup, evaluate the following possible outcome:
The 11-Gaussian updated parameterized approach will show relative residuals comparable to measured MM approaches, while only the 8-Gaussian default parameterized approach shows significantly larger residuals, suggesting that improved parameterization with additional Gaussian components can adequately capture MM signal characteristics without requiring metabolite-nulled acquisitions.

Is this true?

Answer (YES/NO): NO